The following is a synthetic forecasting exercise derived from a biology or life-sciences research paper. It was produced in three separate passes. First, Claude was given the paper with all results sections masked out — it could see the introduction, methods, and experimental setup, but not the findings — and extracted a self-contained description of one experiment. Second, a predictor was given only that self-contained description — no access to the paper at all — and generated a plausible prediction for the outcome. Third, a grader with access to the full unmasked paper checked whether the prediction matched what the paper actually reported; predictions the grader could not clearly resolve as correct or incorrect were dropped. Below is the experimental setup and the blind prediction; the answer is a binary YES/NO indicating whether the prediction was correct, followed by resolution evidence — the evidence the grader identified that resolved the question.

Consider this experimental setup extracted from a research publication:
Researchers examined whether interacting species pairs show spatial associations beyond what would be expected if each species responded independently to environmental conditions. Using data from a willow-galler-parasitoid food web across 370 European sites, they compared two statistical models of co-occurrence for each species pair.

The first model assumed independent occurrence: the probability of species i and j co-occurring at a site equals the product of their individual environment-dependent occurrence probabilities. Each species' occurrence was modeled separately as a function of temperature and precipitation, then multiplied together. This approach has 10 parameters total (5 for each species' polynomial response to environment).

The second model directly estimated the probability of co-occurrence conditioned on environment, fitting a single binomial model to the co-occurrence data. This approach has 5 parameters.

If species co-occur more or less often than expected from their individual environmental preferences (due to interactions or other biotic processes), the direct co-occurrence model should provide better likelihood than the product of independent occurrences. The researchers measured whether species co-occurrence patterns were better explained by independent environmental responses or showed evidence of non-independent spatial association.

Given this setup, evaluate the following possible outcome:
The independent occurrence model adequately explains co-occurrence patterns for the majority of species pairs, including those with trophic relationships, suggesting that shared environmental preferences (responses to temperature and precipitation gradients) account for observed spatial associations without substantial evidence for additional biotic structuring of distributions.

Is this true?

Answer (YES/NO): NO